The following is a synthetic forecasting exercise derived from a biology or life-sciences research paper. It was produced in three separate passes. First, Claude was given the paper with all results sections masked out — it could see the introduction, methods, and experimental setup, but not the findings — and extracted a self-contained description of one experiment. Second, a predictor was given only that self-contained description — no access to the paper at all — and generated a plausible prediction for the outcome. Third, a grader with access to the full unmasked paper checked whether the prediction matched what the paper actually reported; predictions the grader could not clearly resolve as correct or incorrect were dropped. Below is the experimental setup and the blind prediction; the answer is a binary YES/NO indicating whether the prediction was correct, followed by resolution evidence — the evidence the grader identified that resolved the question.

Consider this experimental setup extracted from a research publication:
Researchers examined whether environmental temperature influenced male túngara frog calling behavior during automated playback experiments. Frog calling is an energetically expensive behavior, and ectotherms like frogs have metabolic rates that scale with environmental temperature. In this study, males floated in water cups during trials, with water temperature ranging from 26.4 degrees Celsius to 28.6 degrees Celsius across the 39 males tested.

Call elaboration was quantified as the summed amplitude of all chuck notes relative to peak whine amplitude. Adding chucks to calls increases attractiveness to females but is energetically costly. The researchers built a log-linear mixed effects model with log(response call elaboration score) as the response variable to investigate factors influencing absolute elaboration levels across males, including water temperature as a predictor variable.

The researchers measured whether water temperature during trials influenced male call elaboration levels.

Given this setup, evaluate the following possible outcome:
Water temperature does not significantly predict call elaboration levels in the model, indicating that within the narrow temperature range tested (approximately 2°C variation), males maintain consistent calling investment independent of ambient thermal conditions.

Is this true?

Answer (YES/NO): YES